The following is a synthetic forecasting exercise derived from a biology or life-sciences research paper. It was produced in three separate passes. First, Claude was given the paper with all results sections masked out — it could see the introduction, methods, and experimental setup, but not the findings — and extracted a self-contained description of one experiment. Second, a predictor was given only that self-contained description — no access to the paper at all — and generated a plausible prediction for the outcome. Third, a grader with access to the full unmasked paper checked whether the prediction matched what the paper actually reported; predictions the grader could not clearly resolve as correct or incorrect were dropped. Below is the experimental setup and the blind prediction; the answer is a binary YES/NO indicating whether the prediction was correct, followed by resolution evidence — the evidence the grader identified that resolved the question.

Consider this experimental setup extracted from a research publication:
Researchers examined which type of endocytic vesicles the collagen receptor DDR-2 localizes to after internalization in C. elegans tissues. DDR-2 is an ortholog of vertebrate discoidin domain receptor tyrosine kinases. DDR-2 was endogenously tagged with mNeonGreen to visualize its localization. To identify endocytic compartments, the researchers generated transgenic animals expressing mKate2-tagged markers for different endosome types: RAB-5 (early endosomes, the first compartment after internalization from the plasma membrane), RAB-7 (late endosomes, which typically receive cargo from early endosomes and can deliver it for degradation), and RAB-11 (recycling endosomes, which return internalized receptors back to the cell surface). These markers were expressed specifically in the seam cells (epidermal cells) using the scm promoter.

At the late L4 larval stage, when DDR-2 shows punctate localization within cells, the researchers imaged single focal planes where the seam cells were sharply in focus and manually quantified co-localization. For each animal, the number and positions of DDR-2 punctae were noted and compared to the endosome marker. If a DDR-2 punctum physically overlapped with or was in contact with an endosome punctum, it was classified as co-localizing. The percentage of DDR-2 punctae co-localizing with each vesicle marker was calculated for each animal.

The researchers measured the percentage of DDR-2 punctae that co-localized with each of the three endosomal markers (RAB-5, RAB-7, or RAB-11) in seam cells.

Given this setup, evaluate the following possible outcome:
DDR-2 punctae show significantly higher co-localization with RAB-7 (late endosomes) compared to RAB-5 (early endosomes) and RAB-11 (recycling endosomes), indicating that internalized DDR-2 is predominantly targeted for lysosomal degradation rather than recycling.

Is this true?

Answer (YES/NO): NO